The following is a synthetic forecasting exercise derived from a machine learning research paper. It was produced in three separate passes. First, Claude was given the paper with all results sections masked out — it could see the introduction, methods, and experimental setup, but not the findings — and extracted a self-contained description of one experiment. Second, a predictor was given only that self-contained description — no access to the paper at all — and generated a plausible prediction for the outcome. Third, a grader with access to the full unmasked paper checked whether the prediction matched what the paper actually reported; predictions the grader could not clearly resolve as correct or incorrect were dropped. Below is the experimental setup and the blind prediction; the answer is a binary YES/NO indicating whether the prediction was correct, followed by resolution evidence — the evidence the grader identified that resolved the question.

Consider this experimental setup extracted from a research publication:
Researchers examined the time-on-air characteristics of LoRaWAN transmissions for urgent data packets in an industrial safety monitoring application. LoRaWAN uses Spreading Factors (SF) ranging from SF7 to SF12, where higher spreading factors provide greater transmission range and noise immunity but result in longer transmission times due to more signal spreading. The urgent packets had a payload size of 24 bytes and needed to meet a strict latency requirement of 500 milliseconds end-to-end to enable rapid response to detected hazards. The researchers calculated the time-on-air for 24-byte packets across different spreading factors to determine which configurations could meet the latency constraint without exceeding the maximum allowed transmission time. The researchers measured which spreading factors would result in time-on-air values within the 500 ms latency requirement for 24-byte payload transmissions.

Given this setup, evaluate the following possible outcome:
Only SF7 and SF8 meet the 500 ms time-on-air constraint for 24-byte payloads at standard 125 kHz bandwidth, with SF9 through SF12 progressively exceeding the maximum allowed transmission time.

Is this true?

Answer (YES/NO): NO